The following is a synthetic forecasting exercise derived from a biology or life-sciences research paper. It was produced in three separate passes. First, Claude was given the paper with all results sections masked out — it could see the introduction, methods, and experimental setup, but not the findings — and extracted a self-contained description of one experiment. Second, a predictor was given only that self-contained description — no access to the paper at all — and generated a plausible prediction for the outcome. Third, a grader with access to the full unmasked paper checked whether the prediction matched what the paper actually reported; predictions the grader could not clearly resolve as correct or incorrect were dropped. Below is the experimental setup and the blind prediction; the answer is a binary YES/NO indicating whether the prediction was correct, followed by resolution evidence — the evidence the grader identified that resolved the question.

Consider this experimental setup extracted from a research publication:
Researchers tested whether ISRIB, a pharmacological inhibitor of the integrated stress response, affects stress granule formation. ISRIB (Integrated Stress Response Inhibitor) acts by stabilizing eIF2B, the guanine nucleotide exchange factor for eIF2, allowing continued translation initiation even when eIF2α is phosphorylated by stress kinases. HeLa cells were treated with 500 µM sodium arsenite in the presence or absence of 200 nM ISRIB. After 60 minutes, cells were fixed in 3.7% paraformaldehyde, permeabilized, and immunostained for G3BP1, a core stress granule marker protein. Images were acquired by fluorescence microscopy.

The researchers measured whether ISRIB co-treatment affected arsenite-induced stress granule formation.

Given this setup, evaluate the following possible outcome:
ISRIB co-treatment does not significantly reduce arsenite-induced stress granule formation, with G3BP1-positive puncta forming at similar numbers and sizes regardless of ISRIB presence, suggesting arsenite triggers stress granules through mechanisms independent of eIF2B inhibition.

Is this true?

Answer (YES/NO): NO